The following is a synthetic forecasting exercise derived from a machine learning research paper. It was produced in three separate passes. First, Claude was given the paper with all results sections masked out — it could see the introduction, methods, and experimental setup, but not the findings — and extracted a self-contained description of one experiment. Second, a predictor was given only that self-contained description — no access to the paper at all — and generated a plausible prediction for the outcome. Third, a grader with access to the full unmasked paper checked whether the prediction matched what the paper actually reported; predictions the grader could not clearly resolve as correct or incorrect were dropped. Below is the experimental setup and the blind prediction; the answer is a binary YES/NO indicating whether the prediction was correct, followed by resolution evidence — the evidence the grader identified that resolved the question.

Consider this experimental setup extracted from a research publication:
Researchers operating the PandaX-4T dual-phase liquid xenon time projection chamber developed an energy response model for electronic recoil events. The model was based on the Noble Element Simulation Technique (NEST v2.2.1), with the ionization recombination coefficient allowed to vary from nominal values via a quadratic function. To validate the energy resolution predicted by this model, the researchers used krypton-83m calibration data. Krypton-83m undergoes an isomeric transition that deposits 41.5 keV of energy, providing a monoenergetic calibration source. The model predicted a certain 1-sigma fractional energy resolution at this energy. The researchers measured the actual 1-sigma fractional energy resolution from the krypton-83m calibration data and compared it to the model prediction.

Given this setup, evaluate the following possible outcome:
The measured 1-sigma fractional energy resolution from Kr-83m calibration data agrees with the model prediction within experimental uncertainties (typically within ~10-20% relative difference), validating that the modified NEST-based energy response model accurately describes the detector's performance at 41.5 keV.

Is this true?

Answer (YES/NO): YES